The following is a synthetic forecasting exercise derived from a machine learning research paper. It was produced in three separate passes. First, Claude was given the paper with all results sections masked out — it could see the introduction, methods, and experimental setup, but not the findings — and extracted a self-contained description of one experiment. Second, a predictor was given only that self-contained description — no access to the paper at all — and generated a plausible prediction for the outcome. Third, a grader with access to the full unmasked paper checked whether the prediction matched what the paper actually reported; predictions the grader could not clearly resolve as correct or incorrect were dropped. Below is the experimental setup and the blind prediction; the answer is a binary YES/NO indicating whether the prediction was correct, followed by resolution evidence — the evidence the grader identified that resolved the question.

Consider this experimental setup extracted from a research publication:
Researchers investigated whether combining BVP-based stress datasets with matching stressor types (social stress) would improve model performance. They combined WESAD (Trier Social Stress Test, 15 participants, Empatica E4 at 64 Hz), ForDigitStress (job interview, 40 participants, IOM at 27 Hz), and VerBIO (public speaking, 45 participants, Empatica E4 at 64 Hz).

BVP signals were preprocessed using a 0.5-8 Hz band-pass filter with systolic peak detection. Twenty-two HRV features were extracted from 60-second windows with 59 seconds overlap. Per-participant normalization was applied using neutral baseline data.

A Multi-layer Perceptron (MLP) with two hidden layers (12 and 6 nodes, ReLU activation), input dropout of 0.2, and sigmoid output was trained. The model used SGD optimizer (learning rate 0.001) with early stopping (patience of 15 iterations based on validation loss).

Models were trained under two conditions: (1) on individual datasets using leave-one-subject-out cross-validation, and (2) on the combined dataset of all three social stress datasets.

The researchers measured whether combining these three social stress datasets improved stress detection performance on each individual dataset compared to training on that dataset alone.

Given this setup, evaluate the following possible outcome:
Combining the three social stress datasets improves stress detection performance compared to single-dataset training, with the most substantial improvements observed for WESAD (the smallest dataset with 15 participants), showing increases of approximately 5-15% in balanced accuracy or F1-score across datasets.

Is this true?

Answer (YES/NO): NO